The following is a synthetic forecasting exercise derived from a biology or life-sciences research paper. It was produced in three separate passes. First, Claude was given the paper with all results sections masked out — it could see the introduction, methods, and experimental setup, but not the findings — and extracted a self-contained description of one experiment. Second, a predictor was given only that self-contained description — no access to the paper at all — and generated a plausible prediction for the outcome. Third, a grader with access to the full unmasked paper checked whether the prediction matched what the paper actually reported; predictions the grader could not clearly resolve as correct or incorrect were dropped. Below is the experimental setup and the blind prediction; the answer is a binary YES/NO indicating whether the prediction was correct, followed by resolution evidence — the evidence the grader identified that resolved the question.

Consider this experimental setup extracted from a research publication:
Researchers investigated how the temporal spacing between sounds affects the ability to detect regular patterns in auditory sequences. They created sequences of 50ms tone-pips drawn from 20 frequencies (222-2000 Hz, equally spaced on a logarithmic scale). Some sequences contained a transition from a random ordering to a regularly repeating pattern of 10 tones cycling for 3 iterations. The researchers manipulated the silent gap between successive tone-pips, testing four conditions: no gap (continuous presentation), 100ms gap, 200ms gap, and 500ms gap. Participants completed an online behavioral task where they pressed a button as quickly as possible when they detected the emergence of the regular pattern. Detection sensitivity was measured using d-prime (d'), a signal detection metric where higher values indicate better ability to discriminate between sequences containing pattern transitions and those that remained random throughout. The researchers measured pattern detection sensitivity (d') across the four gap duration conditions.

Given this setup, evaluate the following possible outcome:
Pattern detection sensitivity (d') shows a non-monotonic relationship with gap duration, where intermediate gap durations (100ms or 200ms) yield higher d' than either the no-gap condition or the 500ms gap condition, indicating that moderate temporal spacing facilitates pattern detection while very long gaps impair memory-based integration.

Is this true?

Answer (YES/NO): NO